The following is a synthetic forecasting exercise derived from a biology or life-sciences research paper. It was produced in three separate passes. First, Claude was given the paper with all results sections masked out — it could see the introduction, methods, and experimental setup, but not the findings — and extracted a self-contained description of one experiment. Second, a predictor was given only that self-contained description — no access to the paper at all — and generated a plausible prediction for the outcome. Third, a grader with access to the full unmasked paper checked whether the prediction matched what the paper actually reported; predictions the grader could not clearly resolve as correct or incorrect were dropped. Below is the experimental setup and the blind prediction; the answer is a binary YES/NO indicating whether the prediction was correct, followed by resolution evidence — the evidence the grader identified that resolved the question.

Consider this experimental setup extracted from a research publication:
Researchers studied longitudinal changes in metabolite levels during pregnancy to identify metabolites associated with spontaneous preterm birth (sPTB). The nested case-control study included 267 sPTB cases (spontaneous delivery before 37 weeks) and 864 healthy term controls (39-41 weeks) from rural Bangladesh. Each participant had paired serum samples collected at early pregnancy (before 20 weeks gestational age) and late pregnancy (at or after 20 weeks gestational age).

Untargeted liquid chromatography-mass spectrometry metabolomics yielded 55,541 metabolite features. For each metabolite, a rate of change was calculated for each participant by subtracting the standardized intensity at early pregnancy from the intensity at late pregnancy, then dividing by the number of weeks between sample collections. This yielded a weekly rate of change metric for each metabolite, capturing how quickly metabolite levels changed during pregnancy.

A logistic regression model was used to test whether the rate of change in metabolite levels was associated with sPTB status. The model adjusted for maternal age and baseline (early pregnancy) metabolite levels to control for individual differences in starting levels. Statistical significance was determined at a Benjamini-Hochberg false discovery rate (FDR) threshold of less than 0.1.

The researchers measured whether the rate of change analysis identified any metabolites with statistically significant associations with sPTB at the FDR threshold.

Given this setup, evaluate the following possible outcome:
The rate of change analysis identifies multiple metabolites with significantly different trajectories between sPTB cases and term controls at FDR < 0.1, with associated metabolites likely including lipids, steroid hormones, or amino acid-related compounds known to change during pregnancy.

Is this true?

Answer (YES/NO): YES